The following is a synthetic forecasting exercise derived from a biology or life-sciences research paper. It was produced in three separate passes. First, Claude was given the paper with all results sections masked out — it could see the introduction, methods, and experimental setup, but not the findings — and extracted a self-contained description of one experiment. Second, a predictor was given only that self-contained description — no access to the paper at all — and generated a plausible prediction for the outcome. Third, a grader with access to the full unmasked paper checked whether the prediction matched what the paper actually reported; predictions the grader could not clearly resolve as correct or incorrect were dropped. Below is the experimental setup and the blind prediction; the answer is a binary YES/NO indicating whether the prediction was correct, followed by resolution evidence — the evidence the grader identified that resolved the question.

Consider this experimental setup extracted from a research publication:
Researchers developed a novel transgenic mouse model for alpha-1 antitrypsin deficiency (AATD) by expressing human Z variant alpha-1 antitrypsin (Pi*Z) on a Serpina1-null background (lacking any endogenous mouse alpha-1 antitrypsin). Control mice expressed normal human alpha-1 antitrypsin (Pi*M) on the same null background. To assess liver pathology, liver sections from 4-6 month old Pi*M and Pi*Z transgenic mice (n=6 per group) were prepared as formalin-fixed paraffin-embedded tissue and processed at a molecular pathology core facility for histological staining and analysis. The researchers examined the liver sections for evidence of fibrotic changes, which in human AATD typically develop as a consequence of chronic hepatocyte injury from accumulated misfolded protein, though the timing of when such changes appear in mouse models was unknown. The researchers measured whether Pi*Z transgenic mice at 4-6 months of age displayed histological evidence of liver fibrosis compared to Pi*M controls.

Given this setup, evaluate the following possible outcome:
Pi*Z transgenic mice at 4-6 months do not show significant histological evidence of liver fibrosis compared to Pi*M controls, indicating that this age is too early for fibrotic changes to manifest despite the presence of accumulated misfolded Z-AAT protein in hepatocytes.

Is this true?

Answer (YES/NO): NO